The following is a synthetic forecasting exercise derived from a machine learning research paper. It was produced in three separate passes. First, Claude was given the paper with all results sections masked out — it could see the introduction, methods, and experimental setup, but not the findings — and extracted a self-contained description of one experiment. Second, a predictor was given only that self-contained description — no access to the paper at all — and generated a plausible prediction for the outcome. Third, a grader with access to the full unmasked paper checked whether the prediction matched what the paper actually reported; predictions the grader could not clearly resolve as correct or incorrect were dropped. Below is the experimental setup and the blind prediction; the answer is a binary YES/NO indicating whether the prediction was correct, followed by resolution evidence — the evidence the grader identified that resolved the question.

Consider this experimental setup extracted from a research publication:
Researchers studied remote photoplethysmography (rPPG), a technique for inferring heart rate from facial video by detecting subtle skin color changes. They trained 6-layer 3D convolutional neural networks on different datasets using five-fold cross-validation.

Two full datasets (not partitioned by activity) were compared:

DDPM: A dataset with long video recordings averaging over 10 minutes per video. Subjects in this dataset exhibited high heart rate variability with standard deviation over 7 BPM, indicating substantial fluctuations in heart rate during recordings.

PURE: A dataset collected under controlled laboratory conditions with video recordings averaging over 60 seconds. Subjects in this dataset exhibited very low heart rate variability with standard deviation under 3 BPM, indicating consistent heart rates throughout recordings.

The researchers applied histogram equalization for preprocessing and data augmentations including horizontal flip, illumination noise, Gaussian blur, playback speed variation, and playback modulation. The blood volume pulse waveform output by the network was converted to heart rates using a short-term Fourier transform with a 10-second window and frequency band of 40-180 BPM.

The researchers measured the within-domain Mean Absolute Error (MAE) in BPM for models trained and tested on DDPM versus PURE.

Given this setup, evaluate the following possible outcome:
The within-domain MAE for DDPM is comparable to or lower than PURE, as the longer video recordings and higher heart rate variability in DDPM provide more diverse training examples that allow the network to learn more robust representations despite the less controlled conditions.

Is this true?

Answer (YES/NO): NO